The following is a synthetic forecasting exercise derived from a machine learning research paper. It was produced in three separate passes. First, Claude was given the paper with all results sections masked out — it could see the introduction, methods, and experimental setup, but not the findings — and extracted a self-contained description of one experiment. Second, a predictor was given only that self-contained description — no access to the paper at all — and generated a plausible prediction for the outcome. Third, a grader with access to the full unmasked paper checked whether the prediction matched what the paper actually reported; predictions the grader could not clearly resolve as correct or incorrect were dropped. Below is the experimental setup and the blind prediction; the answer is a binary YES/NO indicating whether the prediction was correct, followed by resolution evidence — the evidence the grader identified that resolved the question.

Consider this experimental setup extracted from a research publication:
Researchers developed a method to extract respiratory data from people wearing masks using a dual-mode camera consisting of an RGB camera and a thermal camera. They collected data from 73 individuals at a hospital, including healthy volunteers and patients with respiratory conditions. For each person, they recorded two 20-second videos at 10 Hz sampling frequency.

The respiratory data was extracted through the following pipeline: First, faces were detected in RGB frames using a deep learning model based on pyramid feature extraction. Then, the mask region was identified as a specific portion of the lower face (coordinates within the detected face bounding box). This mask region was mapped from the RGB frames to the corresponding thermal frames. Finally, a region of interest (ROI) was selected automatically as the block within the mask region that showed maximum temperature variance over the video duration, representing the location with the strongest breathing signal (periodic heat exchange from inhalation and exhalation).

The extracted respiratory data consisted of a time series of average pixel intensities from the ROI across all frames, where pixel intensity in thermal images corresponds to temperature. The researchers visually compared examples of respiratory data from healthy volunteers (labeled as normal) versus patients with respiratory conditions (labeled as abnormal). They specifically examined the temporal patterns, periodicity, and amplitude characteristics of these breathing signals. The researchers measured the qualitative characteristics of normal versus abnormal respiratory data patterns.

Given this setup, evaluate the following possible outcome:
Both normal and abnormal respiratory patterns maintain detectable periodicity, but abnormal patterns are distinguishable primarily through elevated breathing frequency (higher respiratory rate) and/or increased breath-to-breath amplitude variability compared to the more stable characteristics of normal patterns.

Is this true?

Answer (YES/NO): NO